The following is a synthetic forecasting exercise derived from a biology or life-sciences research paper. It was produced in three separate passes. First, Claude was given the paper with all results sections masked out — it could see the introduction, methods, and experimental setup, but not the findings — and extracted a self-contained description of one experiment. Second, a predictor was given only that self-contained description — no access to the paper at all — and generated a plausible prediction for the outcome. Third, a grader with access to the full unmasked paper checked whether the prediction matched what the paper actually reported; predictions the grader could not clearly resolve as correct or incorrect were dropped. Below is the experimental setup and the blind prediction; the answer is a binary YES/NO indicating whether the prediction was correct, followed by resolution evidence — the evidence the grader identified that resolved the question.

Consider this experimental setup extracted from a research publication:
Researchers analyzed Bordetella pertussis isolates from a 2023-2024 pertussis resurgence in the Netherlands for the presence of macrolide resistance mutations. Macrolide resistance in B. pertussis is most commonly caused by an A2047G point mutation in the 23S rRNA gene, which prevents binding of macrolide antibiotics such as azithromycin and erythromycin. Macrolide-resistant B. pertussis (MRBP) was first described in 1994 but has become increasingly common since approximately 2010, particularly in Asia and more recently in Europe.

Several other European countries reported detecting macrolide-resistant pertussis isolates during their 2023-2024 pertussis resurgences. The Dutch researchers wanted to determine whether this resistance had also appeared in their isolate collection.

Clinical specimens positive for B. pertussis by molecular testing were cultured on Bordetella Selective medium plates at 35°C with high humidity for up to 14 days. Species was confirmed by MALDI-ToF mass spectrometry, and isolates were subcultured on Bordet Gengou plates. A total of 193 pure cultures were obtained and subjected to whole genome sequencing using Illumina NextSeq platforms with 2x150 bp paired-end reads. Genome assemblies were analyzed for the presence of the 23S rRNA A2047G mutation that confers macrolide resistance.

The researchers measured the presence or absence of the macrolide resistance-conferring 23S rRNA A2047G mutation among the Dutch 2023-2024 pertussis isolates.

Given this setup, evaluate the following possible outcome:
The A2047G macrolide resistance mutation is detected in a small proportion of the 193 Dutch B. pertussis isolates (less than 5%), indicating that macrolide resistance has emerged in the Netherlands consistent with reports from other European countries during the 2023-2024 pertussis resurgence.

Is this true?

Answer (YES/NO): NO